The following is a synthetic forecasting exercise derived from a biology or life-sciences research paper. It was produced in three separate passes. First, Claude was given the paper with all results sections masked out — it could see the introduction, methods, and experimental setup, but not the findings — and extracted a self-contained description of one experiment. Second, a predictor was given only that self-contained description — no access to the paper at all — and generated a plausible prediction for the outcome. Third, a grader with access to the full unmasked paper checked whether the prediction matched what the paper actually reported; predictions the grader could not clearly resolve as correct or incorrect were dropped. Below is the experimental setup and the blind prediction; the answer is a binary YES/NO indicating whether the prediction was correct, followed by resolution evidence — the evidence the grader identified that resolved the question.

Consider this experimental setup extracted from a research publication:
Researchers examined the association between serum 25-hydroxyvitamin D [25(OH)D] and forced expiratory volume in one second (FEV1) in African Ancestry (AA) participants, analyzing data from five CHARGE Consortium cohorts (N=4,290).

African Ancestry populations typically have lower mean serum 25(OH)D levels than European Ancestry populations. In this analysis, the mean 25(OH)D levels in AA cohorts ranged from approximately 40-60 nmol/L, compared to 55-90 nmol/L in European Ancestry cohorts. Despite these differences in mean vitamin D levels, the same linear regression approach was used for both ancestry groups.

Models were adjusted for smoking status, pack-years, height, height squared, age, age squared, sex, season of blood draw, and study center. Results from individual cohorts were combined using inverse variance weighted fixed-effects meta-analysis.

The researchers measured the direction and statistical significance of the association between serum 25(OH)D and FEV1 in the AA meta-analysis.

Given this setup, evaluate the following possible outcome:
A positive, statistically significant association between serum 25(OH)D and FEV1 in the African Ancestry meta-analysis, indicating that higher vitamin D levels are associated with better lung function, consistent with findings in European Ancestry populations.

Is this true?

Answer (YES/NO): YES